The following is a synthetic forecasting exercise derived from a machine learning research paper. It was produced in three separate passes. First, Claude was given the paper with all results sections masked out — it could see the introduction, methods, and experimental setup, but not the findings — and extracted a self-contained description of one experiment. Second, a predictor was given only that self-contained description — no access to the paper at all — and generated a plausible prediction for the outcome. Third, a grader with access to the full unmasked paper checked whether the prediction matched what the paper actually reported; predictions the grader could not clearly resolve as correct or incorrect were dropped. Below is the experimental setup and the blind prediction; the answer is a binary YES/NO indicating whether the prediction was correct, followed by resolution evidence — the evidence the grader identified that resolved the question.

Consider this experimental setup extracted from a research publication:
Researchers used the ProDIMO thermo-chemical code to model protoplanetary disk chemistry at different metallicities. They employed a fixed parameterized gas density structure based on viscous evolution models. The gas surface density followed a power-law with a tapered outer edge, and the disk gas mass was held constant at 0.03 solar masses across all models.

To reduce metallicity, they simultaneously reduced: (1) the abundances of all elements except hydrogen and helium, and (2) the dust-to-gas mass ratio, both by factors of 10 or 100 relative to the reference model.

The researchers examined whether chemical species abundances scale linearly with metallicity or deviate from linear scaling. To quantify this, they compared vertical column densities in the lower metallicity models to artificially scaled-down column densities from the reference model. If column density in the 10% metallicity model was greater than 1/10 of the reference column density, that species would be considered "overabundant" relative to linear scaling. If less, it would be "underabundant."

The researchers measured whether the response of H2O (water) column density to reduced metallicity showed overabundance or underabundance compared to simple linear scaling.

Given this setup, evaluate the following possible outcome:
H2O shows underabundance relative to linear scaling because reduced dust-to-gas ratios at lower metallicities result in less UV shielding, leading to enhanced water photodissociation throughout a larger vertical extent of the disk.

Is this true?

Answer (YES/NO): YES